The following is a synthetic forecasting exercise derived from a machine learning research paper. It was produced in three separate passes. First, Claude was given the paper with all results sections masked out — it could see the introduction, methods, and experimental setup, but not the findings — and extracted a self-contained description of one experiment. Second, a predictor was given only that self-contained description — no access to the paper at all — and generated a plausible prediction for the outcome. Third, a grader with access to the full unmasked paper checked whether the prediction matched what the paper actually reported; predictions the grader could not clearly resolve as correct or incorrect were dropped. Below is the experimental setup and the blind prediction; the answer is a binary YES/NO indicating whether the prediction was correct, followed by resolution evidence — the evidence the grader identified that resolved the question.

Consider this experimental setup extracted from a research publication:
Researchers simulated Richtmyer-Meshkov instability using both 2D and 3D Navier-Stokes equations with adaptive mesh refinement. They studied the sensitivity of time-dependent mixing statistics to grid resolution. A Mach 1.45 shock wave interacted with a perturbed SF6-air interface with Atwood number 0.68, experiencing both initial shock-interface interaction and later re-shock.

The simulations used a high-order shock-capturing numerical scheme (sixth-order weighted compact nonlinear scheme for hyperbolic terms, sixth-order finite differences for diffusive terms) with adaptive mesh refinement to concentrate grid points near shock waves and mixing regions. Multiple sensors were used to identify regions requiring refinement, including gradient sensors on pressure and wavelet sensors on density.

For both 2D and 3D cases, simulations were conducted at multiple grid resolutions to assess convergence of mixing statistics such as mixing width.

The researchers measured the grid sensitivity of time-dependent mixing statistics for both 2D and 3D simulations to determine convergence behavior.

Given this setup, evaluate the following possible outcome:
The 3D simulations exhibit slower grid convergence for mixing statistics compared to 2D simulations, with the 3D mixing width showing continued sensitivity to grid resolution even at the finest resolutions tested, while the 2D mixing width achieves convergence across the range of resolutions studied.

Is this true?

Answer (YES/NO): NO